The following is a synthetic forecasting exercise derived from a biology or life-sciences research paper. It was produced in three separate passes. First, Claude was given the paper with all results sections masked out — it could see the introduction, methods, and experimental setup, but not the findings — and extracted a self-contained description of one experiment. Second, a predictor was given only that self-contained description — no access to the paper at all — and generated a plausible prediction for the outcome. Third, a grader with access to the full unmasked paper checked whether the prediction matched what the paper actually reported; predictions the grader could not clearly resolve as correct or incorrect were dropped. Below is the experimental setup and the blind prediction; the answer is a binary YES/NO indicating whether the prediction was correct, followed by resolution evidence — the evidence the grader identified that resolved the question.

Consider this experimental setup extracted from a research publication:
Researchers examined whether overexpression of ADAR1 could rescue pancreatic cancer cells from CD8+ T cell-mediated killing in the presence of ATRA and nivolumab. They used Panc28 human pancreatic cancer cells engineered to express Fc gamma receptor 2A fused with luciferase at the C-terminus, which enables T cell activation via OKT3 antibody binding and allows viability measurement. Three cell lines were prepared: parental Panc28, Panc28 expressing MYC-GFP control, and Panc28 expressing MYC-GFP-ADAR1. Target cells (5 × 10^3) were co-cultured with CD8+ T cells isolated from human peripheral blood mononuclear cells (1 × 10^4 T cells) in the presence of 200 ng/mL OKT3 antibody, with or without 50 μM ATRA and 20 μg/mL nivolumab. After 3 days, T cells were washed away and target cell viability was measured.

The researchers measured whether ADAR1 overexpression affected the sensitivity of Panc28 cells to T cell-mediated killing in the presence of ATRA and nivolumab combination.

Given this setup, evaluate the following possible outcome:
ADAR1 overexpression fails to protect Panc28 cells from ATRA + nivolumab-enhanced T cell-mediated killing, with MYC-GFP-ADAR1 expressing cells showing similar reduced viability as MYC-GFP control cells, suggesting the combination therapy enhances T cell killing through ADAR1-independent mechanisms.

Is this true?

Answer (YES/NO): NO